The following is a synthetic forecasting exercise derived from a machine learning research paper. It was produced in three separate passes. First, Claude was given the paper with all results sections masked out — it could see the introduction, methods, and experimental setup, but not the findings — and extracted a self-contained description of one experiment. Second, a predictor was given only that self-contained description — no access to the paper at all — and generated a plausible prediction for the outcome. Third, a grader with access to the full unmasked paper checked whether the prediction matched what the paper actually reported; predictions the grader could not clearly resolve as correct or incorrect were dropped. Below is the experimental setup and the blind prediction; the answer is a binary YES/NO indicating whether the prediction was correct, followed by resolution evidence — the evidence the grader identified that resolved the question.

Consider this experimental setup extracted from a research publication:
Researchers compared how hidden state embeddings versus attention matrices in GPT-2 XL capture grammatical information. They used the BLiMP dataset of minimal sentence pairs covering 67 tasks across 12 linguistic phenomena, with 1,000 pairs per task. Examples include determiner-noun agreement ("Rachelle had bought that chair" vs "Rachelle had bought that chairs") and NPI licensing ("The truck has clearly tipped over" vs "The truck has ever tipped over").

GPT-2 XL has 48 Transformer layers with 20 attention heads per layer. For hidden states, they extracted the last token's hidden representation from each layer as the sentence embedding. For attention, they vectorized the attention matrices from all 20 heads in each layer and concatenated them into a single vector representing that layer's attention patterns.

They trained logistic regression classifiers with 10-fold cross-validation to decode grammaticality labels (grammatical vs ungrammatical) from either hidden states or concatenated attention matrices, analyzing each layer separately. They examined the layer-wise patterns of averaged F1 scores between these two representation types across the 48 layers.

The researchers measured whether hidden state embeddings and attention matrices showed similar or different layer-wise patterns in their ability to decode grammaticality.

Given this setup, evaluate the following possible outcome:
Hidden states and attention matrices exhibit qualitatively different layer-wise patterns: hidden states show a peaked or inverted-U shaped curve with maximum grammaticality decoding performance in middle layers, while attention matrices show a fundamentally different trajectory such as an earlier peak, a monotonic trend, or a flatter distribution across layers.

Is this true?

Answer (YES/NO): NO